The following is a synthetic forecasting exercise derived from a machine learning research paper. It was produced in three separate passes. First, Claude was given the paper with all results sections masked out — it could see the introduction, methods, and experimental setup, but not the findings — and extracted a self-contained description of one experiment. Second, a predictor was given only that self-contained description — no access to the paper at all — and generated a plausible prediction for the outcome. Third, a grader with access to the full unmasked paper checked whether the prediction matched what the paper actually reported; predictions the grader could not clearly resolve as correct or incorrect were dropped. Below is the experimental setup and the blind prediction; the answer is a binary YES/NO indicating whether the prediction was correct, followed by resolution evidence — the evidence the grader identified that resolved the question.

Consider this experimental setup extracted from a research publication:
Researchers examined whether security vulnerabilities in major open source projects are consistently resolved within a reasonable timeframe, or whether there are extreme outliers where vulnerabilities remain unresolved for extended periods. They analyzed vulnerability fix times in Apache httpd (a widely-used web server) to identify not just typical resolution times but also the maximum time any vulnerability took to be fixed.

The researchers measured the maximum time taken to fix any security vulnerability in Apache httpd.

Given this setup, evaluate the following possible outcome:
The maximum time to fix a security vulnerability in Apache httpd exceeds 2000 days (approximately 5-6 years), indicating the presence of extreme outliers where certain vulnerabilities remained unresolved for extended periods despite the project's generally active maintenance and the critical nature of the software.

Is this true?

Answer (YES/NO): NO